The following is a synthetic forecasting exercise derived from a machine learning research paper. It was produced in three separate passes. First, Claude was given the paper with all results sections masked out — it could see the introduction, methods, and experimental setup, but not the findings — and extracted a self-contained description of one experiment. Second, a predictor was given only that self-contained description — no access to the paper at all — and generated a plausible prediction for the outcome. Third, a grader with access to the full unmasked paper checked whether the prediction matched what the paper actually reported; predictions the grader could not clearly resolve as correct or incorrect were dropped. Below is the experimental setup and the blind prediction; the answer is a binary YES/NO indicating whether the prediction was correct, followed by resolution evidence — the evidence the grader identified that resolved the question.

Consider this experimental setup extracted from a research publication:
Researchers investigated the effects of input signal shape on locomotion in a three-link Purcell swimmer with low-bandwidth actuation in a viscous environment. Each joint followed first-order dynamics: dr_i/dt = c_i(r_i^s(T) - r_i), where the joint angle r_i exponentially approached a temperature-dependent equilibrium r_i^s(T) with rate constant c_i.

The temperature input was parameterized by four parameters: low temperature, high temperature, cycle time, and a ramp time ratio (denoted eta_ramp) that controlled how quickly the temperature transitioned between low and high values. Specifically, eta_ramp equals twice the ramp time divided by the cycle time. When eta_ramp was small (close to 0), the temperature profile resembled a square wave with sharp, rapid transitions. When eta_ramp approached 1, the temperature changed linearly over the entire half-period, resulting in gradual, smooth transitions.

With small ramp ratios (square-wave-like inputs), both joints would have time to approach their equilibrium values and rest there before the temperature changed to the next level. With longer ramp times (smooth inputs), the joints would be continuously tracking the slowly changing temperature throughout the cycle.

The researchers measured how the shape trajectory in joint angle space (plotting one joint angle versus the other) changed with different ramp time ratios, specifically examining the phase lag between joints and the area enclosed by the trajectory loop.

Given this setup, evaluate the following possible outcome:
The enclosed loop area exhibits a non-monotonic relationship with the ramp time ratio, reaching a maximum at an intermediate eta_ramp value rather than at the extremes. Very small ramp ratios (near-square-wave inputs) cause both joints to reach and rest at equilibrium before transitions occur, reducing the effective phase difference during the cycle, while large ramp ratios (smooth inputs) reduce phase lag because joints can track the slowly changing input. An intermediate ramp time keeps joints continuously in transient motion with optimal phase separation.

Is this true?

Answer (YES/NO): NO